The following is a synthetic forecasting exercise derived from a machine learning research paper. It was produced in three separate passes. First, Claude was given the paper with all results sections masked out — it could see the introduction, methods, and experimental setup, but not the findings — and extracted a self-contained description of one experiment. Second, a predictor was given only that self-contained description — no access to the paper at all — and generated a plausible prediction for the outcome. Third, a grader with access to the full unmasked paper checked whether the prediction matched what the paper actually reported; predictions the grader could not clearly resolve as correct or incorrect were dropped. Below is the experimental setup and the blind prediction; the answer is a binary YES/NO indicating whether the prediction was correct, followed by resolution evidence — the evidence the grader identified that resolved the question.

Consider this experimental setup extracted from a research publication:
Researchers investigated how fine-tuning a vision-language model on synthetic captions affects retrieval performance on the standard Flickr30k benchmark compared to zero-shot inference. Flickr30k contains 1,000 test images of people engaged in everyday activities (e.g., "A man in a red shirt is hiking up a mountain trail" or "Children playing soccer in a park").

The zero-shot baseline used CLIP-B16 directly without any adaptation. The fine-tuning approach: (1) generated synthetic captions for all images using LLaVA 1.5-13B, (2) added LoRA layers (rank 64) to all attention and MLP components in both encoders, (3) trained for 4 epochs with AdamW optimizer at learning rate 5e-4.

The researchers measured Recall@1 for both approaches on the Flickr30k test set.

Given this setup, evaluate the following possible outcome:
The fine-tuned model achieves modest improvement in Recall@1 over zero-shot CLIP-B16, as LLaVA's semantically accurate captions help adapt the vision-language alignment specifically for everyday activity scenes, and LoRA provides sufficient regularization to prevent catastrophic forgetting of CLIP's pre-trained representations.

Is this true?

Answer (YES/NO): NO